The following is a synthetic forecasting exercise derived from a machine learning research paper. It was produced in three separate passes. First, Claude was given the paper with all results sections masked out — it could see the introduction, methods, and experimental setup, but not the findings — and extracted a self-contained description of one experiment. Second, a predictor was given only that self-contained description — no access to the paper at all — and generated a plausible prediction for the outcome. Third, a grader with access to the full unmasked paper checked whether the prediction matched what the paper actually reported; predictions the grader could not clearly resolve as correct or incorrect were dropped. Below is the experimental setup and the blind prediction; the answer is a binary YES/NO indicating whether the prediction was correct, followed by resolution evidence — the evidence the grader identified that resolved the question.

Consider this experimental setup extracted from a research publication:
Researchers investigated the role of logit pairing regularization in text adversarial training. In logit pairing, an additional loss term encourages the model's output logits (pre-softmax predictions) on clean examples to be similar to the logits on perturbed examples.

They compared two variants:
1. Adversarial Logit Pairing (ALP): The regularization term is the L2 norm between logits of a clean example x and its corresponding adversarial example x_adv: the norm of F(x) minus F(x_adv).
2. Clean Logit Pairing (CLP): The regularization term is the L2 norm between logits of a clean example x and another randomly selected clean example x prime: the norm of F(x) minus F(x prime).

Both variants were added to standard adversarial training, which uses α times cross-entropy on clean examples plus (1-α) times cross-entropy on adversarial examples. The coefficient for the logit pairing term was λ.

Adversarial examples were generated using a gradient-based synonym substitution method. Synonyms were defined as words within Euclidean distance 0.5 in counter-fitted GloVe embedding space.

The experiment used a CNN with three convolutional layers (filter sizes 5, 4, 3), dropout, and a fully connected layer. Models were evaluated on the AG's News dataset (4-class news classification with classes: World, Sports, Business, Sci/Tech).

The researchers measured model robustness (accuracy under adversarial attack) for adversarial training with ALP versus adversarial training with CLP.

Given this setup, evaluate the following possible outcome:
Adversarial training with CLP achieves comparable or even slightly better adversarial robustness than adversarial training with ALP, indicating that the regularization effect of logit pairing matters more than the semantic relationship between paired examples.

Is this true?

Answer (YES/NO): NO